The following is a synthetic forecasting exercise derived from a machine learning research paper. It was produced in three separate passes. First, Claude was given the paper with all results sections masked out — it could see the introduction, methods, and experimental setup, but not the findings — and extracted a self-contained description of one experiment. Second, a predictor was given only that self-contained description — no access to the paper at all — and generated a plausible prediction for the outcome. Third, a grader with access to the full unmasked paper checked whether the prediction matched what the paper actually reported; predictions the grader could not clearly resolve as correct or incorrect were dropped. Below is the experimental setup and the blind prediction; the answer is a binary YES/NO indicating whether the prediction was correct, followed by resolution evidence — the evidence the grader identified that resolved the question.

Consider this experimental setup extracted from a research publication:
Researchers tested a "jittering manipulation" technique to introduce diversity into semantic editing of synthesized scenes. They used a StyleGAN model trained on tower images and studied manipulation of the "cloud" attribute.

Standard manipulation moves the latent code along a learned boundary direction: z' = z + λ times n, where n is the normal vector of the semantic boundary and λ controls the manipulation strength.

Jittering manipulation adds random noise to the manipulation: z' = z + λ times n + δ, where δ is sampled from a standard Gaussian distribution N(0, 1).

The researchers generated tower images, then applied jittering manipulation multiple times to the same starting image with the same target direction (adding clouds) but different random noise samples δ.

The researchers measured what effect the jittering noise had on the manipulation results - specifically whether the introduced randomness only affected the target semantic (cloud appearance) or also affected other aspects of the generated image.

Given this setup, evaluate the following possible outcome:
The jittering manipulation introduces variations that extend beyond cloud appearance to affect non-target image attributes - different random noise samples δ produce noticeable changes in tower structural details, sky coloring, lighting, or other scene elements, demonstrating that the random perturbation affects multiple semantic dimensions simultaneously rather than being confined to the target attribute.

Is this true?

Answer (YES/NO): YES